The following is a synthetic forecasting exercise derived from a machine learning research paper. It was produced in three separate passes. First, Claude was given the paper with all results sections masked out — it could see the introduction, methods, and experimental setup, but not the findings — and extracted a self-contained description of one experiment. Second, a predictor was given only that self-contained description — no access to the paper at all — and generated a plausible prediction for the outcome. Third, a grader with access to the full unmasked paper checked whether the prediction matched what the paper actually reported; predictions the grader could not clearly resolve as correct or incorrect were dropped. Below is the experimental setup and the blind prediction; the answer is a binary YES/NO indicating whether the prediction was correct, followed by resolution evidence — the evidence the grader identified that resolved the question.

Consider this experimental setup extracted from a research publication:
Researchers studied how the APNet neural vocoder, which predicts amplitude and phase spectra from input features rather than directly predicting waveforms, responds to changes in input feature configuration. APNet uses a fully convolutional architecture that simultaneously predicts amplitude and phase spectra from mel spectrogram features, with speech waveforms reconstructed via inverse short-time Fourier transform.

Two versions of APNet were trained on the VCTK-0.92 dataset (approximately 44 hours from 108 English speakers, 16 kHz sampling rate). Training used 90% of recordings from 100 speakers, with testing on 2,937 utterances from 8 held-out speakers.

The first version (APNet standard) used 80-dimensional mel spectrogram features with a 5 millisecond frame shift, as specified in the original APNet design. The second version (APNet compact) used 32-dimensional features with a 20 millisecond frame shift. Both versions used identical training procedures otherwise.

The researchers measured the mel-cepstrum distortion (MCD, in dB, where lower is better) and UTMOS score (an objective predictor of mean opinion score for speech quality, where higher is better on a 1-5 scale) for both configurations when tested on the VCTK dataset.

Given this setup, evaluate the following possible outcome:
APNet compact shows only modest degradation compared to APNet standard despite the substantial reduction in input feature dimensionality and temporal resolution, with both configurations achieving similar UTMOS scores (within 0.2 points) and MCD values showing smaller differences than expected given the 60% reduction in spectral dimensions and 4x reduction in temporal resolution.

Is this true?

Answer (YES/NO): NO